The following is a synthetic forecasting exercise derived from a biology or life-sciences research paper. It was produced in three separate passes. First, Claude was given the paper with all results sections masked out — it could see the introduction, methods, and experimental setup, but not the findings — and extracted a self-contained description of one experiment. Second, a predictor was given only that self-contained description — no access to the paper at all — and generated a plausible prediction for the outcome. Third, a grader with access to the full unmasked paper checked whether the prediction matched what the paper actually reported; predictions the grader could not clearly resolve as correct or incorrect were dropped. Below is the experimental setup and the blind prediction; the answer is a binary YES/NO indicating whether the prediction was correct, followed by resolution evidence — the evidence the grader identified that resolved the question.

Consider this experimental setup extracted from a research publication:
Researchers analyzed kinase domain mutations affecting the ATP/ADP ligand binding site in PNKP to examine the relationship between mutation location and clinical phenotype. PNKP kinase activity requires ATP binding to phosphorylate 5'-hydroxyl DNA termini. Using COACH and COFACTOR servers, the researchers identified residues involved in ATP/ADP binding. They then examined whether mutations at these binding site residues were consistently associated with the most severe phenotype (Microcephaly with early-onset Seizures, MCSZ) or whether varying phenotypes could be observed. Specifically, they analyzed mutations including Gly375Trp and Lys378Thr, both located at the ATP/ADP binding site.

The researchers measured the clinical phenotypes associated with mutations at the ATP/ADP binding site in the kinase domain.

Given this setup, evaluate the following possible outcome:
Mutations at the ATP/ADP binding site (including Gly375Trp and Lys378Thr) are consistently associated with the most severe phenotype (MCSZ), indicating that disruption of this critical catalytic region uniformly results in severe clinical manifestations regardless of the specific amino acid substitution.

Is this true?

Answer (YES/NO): NO